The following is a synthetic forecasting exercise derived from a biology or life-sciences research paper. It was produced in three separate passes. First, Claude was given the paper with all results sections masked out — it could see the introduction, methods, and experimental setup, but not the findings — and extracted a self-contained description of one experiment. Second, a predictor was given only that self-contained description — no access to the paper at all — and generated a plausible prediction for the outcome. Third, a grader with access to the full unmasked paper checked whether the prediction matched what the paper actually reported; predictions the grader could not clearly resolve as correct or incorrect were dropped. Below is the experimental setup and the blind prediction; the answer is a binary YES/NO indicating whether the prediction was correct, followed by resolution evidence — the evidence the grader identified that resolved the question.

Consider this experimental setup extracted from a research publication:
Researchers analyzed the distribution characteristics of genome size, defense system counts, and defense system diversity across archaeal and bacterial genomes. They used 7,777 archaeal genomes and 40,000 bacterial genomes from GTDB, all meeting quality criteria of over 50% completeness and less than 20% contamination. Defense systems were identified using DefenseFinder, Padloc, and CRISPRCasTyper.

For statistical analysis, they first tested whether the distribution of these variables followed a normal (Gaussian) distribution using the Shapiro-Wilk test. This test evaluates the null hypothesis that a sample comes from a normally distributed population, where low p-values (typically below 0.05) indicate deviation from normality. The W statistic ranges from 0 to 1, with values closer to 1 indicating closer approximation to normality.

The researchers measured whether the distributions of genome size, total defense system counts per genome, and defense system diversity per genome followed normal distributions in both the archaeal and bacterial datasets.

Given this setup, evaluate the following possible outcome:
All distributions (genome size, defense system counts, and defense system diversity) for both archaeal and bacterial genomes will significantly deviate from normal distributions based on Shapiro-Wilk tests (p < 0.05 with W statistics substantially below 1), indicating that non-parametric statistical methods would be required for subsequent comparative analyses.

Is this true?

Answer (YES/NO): NO